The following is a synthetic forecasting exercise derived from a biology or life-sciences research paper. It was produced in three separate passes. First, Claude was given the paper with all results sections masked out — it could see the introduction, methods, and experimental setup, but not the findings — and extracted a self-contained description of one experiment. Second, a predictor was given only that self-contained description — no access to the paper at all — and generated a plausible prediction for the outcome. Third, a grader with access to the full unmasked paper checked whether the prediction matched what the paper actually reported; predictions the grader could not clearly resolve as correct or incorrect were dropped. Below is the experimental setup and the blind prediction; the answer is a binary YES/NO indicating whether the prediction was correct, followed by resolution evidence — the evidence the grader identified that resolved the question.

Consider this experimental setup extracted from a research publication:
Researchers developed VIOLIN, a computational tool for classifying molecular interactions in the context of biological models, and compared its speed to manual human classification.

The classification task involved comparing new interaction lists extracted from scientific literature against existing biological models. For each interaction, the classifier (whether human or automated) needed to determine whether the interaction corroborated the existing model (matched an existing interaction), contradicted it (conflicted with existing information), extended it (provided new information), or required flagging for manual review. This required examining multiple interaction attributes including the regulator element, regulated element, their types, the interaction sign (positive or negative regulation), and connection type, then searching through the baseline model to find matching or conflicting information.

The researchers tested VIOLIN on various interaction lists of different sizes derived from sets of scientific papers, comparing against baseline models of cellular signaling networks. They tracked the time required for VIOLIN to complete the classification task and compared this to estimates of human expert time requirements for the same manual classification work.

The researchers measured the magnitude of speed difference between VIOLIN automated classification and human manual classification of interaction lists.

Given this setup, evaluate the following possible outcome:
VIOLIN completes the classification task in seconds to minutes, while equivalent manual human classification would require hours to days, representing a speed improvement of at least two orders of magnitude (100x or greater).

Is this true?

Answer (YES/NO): YES